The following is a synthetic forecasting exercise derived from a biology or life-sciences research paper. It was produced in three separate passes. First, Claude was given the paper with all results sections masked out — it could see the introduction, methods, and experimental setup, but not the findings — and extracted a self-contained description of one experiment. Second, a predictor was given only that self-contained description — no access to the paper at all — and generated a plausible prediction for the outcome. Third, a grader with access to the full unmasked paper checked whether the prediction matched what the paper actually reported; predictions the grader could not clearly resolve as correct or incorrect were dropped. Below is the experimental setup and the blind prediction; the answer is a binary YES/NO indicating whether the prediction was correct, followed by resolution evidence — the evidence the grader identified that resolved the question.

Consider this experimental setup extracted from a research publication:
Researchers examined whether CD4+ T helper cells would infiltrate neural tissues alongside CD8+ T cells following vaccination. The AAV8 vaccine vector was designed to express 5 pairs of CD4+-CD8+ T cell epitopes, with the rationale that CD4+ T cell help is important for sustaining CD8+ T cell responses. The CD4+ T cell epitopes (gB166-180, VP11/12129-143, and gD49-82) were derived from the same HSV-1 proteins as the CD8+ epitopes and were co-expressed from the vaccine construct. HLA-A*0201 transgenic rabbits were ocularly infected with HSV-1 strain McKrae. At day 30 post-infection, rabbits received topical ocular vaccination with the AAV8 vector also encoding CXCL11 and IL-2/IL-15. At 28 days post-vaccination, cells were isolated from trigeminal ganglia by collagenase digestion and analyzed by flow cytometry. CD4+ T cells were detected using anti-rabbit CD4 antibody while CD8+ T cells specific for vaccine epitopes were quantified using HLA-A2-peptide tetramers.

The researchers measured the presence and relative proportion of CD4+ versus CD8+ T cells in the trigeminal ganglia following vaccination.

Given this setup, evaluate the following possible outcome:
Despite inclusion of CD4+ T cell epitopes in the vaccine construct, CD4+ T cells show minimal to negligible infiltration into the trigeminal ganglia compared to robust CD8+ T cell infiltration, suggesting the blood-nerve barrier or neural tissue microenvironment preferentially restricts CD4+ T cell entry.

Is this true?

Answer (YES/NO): NO